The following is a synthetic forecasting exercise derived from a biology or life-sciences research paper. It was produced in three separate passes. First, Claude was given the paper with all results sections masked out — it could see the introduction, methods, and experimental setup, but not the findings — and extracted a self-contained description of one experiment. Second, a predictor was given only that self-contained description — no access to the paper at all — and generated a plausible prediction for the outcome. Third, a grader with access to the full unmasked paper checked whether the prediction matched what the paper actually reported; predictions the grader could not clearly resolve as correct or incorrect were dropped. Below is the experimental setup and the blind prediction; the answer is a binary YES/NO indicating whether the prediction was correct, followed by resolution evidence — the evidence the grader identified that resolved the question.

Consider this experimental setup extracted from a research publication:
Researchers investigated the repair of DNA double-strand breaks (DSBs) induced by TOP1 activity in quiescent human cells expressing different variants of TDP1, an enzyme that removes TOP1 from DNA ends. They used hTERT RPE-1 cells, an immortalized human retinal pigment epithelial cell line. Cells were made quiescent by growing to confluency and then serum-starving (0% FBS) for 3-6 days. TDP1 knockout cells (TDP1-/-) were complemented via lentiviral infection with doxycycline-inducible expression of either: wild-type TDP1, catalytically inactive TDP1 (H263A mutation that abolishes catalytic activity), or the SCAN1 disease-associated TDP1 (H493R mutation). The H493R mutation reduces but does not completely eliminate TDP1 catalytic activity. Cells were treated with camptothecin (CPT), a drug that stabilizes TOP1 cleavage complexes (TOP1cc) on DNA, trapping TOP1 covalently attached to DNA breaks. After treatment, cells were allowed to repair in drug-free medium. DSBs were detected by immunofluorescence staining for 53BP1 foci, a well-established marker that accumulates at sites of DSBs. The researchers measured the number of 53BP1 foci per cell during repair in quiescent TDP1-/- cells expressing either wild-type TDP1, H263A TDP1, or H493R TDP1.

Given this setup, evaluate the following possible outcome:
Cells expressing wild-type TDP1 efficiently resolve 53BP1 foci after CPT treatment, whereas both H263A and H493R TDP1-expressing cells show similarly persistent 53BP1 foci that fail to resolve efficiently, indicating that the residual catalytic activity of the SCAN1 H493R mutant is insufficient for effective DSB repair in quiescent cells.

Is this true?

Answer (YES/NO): NO